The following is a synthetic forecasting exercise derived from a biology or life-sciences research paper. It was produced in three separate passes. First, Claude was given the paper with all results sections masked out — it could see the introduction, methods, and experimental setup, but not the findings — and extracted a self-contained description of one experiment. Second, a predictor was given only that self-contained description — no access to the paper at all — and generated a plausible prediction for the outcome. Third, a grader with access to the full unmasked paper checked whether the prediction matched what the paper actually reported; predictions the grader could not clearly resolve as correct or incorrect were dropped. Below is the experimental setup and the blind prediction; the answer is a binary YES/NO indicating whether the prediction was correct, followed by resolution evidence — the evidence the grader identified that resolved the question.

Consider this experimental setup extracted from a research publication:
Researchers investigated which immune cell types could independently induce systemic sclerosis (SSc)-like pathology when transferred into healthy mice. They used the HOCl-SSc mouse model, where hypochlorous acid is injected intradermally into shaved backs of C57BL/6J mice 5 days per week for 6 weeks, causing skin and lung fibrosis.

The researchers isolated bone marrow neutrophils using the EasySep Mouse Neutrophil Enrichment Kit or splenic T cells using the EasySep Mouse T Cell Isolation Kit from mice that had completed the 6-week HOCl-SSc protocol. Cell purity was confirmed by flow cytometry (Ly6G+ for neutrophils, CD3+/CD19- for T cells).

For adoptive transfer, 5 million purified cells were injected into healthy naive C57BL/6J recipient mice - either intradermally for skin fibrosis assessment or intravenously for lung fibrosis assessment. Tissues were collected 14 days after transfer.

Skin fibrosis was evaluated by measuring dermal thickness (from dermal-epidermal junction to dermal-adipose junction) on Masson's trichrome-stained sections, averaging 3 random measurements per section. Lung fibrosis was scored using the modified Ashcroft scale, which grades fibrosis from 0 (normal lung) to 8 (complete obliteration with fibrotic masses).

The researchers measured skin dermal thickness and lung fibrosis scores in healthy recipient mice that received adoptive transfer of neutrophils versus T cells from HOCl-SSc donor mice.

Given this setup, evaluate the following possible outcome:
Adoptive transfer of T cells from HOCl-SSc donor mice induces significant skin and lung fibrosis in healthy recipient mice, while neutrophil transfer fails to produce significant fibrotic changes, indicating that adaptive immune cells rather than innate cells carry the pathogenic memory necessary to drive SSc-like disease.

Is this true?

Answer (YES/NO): NO